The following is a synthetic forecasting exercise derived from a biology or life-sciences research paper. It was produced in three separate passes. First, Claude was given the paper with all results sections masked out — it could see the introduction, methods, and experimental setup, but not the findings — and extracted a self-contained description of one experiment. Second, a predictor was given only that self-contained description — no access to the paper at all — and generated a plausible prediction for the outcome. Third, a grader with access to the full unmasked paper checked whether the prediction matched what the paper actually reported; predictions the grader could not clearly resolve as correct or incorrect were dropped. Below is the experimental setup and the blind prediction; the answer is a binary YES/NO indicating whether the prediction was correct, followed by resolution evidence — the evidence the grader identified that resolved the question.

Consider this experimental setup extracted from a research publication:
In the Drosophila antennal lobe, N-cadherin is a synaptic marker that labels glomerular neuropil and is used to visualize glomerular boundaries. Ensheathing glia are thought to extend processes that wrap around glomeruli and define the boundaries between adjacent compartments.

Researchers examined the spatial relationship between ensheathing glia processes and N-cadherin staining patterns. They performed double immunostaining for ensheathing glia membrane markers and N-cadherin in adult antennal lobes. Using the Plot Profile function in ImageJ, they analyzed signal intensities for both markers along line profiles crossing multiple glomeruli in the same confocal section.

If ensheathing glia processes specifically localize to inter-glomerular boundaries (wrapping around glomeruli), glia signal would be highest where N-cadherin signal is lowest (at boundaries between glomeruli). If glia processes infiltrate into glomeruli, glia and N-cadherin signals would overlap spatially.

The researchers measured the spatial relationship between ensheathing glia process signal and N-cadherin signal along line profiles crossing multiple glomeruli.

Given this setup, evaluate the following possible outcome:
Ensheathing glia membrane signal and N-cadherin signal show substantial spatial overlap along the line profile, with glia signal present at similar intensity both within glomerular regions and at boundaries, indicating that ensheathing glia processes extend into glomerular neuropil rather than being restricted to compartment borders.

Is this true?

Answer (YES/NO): NO